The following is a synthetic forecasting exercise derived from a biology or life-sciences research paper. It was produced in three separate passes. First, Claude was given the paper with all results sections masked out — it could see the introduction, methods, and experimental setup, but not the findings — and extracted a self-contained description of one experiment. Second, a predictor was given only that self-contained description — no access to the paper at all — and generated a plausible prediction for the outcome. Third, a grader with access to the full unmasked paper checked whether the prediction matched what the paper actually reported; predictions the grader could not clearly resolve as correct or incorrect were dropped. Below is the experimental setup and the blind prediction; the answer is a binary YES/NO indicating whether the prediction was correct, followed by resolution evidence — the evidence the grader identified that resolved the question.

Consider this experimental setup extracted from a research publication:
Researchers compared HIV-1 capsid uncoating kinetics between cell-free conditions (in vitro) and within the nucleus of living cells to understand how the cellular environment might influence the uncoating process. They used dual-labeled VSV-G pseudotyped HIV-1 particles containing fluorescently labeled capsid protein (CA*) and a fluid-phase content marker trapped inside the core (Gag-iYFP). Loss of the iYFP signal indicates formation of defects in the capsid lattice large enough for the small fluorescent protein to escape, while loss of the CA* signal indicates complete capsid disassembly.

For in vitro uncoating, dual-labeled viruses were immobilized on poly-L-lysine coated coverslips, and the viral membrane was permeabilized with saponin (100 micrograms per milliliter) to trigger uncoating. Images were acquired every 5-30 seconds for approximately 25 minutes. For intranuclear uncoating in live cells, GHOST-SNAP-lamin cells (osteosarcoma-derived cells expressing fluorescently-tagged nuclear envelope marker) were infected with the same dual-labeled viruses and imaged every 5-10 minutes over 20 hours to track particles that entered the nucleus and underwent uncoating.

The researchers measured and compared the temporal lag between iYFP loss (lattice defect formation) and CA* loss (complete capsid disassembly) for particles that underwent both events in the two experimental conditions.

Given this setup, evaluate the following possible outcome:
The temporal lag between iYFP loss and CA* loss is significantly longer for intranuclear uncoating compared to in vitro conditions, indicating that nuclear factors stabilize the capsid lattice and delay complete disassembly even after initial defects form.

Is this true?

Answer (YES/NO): YES